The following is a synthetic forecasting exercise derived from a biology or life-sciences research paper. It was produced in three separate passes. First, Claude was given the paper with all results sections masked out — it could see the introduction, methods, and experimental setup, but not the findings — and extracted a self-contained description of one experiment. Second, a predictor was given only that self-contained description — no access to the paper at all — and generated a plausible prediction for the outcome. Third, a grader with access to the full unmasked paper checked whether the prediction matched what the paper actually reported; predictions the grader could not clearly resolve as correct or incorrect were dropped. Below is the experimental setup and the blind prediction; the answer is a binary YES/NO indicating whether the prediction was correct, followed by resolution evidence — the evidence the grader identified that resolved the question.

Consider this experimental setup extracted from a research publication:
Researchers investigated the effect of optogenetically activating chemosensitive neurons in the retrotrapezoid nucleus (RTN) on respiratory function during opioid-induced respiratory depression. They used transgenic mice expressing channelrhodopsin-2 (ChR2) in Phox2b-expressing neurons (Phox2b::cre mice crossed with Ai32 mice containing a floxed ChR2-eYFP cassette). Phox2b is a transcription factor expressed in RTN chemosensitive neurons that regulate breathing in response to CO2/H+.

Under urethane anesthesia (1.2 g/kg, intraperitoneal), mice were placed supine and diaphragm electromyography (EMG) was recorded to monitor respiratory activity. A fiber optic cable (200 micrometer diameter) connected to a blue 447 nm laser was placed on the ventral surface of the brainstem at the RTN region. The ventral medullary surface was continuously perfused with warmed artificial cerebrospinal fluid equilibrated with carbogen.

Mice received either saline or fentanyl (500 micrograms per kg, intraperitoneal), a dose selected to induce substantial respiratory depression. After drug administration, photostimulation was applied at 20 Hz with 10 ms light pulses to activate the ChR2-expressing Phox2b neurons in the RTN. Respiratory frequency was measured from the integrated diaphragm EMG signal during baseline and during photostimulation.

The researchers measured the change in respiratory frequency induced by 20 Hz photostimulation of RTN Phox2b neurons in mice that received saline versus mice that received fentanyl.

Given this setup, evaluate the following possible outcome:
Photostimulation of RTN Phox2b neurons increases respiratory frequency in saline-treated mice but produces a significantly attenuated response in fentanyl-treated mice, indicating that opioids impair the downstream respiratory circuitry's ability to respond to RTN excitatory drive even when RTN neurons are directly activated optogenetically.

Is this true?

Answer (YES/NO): NO